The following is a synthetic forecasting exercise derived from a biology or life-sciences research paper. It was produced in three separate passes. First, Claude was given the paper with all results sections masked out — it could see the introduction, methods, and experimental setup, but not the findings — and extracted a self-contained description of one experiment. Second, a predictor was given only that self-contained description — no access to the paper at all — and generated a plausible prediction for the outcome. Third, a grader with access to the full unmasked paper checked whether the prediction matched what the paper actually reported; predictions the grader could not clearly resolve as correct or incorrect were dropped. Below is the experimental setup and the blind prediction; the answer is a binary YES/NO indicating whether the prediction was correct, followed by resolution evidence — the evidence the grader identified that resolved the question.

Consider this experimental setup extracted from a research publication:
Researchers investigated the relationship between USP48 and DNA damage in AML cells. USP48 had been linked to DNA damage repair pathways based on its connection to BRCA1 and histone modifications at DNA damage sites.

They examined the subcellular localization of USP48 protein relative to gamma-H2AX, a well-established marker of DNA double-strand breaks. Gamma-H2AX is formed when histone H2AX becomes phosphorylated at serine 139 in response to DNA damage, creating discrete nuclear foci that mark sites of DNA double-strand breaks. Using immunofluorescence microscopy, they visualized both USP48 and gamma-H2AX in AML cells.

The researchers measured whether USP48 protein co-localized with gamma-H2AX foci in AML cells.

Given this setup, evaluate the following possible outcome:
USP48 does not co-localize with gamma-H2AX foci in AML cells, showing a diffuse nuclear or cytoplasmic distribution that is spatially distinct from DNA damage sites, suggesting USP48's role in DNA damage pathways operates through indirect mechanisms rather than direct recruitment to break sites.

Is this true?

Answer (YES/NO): NO